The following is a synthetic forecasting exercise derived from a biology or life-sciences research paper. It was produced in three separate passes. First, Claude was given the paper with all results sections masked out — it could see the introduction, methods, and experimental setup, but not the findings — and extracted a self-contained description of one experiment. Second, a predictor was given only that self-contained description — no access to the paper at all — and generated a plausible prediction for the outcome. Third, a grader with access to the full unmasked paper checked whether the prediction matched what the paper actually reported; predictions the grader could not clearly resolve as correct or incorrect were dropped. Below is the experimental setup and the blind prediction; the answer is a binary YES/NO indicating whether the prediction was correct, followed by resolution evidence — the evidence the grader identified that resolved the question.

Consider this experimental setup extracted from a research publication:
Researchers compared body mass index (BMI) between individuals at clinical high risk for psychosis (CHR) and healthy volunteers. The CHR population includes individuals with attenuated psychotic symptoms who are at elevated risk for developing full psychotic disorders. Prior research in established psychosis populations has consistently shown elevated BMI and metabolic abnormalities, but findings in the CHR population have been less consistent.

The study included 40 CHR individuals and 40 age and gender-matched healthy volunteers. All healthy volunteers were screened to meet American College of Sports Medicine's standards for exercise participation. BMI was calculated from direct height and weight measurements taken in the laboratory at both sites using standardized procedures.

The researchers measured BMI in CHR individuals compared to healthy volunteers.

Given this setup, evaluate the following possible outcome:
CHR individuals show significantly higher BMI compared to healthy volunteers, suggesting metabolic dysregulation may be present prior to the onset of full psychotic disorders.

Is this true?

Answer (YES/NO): YES